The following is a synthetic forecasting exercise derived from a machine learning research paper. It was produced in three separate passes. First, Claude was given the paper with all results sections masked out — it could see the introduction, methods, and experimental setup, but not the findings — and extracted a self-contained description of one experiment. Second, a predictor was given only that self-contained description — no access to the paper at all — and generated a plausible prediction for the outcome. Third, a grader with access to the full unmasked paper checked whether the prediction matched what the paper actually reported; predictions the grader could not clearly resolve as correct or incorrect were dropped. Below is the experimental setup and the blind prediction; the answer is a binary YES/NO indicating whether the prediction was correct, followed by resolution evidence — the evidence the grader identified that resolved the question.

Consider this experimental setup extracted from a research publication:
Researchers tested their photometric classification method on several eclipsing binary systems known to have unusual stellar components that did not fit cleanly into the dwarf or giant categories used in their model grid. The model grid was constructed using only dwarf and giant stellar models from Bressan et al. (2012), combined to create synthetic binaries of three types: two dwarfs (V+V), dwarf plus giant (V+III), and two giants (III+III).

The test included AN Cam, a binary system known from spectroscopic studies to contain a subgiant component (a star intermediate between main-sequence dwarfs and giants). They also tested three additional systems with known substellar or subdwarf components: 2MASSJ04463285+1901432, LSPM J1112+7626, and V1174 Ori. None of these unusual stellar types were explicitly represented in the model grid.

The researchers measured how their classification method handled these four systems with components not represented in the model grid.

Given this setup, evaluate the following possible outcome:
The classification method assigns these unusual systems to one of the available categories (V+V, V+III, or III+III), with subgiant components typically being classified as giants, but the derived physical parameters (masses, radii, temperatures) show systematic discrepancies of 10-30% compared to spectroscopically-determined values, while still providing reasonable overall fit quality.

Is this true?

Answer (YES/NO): NO